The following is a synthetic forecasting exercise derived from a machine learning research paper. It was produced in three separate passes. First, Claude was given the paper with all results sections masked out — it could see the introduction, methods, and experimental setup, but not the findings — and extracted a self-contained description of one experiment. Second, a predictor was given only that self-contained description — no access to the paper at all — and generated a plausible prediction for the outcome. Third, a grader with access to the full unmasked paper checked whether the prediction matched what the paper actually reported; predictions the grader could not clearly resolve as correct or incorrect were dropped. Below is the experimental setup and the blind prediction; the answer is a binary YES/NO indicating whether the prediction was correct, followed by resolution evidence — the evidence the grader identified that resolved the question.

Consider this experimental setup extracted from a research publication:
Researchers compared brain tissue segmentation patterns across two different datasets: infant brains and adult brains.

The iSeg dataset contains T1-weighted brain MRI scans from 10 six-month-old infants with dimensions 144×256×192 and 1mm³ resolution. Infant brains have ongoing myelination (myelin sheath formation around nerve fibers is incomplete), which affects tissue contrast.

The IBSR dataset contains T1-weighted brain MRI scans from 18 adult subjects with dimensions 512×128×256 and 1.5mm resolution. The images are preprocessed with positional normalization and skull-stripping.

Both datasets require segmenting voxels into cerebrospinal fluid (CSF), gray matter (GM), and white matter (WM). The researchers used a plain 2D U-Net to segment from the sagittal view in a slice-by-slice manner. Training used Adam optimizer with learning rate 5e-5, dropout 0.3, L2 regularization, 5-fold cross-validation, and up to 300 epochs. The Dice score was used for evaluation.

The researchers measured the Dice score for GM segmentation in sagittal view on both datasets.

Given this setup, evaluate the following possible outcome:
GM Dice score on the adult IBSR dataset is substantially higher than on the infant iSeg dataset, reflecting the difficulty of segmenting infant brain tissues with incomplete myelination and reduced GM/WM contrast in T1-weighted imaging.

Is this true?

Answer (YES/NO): YES